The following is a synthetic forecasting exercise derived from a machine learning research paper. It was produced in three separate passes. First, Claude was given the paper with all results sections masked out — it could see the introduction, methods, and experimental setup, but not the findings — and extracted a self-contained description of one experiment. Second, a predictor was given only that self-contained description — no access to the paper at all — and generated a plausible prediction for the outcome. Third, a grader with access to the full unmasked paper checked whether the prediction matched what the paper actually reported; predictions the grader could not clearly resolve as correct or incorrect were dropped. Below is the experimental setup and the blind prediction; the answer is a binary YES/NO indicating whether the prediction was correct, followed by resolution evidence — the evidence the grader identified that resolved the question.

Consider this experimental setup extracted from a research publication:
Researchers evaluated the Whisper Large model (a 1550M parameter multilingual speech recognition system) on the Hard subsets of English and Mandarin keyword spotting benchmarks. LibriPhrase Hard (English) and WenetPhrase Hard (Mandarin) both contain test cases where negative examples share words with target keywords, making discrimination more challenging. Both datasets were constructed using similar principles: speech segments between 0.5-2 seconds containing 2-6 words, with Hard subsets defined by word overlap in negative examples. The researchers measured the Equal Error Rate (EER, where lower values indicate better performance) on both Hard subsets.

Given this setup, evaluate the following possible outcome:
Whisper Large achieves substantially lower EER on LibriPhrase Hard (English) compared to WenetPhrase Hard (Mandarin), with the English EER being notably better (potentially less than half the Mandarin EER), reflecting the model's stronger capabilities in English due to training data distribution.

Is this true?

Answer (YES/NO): YES